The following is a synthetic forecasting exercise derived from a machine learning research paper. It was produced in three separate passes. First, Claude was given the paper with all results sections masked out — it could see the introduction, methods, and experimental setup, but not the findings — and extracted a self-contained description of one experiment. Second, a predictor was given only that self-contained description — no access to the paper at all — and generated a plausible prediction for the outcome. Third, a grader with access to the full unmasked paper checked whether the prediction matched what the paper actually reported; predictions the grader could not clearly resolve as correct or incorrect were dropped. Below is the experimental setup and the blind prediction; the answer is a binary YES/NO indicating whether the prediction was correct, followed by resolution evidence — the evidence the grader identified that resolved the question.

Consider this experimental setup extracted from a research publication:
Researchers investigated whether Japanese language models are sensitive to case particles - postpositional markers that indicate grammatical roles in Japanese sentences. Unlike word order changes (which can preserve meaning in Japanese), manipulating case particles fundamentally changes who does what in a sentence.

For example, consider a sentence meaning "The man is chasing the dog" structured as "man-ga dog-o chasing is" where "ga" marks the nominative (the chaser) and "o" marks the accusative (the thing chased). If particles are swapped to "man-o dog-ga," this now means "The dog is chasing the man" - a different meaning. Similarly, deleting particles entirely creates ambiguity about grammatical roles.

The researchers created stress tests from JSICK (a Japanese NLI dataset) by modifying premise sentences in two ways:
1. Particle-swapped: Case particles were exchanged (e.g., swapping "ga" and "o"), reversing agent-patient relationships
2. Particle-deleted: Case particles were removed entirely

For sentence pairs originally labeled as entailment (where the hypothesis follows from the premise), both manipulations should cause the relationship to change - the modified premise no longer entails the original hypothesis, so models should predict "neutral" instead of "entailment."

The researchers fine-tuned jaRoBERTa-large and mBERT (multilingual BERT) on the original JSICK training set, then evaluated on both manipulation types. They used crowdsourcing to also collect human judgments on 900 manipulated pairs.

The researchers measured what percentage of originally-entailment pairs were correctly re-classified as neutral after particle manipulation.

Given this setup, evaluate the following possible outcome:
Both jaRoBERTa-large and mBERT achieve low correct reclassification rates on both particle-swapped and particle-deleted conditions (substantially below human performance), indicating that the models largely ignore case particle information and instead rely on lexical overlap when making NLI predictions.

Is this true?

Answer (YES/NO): YES